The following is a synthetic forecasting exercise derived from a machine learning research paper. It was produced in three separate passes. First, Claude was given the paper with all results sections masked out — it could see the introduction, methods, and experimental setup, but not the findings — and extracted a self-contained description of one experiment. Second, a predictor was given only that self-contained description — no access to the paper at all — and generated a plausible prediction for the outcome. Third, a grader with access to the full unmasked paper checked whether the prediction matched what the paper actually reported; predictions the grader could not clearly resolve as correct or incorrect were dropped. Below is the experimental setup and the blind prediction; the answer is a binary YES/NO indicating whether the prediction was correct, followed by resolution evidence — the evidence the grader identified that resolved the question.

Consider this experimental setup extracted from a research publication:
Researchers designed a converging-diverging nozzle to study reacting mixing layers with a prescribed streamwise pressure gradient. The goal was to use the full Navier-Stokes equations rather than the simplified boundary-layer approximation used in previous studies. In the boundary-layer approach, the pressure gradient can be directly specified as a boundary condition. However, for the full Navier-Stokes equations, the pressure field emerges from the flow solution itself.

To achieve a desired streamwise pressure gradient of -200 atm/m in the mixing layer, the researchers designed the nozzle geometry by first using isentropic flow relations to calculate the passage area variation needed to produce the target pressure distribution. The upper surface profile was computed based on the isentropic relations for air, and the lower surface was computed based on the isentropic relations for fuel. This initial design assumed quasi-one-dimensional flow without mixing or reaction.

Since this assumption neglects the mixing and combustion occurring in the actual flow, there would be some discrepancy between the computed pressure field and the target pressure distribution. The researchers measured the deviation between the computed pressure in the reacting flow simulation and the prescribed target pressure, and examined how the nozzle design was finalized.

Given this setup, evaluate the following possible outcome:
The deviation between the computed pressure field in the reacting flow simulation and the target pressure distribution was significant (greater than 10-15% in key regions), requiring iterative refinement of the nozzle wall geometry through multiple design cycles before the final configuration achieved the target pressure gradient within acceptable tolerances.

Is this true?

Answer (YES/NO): NO